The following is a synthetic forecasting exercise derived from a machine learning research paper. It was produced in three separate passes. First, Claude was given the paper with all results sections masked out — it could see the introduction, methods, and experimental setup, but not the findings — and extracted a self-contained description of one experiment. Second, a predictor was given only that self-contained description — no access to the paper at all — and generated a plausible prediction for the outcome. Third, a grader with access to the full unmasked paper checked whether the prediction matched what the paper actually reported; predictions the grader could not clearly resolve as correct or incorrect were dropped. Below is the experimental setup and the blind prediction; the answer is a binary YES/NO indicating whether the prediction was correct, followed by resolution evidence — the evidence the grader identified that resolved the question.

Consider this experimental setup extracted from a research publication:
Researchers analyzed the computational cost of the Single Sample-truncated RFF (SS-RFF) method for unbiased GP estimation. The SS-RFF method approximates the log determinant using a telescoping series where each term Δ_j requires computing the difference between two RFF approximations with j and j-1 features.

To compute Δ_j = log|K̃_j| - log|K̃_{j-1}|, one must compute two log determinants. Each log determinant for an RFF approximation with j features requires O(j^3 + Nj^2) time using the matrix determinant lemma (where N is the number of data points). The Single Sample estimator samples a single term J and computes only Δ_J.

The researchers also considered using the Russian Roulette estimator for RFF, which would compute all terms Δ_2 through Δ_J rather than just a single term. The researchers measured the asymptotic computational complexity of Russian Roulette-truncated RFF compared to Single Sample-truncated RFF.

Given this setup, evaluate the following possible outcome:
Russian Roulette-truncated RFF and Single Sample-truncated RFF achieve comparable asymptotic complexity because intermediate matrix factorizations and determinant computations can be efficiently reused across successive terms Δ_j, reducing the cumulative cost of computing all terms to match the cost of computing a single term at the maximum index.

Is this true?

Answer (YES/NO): NO